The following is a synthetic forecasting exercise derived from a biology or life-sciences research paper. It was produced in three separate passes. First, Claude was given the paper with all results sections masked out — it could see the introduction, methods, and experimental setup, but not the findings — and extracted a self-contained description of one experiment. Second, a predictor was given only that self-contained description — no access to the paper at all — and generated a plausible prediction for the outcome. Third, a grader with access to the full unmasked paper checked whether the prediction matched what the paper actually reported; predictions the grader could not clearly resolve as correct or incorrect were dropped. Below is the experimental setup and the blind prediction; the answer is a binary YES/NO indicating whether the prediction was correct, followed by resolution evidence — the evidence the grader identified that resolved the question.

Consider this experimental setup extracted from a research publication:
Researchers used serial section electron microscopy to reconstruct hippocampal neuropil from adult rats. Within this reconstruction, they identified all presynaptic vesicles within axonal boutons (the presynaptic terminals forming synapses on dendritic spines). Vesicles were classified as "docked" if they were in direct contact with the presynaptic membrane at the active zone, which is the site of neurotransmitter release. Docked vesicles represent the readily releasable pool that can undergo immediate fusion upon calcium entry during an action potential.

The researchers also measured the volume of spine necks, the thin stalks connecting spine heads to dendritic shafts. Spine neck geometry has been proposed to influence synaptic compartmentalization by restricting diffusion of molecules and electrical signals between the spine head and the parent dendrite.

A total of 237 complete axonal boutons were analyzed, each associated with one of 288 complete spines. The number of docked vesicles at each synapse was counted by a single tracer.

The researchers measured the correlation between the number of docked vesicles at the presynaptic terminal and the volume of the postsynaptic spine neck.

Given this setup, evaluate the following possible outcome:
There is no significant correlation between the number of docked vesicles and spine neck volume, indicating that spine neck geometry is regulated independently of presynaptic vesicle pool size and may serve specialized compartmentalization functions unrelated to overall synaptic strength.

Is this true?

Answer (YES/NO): YES